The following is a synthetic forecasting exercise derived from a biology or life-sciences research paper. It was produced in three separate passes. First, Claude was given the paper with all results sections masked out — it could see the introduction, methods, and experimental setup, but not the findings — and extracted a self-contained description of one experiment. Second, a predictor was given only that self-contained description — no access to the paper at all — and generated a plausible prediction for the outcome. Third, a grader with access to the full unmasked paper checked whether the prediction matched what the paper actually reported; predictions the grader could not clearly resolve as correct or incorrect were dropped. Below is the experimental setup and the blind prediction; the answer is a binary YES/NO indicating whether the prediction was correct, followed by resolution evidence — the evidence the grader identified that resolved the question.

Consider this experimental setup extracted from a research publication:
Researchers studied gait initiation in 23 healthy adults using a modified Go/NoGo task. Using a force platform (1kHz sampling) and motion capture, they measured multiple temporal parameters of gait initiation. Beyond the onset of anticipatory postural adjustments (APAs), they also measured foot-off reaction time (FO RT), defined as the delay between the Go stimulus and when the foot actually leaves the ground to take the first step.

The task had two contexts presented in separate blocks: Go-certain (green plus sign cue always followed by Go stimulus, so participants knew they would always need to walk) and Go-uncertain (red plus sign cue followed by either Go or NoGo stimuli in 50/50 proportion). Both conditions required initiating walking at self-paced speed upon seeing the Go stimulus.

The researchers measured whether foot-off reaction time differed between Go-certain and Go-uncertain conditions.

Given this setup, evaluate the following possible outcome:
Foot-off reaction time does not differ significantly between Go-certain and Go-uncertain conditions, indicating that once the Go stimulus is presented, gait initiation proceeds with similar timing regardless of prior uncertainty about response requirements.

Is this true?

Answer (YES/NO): NO